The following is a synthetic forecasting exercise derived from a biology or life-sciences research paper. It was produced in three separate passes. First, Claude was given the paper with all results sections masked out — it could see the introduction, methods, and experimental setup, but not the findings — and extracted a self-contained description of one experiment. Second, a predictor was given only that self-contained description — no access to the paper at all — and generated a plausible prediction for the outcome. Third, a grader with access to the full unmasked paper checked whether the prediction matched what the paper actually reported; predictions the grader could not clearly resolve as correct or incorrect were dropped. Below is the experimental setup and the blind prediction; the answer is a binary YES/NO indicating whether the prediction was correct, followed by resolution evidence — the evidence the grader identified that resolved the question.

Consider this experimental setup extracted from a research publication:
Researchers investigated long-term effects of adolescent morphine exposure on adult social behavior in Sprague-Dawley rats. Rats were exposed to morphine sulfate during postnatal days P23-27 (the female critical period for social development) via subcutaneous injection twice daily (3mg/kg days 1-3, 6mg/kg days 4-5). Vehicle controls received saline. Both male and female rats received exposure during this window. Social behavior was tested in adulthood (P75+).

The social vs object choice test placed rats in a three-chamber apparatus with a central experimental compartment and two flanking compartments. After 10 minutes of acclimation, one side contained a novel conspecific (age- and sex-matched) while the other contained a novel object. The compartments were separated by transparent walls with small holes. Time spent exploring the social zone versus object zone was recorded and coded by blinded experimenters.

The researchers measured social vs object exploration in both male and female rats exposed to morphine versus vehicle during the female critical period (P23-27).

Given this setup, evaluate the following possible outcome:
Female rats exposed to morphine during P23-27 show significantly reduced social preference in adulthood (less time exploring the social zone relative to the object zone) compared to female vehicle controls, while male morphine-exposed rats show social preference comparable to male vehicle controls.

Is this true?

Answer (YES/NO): NO